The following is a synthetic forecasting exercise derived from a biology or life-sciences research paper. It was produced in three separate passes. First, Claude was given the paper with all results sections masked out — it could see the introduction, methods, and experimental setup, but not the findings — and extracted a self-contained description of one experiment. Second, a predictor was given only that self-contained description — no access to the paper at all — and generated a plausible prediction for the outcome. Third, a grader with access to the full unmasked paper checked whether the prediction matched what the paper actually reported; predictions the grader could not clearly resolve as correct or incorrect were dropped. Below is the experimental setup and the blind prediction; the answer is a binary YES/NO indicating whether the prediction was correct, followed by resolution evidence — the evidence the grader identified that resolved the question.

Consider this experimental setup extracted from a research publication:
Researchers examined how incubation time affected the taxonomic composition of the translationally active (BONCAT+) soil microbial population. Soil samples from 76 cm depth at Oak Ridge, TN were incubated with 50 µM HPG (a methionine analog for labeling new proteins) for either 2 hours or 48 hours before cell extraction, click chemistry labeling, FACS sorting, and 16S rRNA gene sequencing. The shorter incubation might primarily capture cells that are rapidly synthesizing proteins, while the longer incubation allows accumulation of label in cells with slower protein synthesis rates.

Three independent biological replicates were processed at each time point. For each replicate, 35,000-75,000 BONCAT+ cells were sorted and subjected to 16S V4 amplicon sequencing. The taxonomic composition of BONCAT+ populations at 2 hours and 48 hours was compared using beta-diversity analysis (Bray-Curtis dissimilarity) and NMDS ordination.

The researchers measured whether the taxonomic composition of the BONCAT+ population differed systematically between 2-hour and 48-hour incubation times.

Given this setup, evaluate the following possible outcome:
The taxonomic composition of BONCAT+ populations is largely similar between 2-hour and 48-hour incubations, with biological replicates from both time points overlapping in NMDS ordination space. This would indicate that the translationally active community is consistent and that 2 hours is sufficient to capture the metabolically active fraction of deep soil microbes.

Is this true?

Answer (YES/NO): YES